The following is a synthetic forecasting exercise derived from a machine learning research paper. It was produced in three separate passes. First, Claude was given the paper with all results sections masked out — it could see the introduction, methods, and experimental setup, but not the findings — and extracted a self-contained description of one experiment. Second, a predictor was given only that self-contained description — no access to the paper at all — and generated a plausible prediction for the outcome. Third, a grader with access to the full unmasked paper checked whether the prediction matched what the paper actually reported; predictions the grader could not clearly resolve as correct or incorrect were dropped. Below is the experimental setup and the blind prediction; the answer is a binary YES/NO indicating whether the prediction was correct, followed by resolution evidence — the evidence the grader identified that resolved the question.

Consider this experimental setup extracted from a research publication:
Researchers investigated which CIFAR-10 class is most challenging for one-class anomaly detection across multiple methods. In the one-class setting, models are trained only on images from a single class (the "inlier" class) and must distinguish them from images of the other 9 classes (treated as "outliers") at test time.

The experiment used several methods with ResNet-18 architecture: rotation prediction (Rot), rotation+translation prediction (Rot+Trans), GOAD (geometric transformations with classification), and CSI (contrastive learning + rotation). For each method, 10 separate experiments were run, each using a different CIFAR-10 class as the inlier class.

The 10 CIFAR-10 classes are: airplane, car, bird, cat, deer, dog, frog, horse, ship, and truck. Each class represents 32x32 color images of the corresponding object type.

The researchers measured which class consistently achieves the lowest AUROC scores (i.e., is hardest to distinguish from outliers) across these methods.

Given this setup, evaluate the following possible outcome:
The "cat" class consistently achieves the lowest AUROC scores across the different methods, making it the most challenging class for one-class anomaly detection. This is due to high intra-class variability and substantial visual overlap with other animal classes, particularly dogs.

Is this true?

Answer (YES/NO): NO